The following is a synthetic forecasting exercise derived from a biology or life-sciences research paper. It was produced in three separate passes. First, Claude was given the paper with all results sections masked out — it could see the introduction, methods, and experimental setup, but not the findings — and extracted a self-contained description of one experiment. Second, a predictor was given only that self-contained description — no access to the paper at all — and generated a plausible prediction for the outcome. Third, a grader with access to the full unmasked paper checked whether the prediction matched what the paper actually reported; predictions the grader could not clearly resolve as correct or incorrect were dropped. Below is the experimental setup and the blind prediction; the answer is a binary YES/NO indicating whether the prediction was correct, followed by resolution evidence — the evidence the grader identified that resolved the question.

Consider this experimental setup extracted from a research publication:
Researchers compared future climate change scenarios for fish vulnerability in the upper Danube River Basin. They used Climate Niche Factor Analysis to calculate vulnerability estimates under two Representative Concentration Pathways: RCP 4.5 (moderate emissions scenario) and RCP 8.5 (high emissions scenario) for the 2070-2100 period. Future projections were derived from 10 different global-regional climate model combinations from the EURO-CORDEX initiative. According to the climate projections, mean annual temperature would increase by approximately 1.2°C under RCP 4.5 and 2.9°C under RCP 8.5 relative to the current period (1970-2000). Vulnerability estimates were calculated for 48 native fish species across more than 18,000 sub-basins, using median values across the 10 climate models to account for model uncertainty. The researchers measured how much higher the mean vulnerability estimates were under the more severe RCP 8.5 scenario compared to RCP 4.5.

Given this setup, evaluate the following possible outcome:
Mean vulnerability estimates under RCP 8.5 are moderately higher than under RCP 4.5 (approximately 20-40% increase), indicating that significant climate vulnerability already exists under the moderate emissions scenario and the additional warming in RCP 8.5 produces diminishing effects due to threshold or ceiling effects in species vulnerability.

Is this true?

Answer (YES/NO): NO